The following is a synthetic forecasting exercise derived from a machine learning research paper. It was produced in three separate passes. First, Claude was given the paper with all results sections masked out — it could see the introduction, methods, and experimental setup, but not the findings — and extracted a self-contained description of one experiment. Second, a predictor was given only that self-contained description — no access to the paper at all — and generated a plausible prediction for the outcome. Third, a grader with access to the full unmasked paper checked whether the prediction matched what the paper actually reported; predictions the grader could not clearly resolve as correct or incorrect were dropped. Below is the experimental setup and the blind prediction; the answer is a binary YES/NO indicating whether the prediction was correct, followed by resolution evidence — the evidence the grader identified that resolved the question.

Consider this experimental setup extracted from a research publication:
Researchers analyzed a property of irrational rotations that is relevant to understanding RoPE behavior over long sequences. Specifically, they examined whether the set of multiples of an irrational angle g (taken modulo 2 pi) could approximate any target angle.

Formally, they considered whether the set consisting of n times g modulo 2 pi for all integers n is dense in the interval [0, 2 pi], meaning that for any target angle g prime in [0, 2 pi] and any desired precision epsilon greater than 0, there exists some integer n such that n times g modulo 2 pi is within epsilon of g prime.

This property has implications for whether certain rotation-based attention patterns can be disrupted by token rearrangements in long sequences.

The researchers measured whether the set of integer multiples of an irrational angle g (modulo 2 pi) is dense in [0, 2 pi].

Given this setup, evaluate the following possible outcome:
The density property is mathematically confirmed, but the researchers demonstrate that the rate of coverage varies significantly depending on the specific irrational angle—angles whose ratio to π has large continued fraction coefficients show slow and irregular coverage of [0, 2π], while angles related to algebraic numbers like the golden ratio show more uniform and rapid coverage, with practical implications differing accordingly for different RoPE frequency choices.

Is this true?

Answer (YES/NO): NO